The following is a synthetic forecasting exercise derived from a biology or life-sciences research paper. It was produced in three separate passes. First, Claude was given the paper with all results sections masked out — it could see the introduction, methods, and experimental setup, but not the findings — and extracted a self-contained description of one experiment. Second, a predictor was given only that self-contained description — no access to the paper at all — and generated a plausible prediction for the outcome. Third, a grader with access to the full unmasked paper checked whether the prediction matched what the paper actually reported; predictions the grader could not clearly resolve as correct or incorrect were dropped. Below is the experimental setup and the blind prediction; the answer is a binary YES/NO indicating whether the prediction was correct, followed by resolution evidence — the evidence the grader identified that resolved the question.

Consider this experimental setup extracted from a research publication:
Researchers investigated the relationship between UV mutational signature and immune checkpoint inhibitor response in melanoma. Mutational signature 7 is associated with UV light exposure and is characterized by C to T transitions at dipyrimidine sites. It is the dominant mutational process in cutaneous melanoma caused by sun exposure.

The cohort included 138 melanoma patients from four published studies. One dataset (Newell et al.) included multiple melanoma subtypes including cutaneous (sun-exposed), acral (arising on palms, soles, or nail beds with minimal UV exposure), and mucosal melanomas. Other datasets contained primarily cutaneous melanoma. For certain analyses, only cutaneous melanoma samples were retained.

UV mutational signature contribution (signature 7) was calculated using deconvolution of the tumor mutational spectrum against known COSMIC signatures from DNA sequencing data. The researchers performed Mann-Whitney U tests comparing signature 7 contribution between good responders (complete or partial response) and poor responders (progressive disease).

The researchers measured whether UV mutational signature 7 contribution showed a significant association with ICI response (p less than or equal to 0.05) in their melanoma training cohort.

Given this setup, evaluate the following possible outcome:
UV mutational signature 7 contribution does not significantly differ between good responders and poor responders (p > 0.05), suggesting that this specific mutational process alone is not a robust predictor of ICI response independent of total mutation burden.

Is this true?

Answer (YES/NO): NO